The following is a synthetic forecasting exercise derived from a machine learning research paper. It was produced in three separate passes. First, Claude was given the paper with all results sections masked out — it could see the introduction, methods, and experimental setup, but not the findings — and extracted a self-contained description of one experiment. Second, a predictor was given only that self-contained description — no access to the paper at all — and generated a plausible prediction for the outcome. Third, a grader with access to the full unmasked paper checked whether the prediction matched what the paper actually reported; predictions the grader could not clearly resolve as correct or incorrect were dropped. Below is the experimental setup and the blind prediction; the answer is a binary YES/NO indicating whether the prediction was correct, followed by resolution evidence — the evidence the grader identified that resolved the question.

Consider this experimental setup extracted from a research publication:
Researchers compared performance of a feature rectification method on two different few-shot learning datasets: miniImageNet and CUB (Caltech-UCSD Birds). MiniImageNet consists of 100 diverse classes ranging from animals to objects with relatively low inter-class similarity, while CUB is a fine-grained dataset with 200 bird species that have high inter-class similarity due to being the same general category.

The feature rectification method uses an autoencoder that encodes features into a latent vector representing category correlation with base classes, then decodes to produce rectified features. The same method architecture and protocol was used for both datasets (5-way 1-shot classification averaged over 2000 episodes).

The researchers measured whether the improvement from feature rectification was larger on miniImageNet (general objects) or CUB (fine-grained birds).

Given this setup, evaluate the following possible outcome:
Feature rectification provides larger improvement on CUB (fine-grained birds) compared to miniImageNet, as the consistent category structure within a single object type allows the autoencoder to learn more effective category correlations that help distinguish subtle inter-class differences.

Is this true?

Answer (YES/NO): NO